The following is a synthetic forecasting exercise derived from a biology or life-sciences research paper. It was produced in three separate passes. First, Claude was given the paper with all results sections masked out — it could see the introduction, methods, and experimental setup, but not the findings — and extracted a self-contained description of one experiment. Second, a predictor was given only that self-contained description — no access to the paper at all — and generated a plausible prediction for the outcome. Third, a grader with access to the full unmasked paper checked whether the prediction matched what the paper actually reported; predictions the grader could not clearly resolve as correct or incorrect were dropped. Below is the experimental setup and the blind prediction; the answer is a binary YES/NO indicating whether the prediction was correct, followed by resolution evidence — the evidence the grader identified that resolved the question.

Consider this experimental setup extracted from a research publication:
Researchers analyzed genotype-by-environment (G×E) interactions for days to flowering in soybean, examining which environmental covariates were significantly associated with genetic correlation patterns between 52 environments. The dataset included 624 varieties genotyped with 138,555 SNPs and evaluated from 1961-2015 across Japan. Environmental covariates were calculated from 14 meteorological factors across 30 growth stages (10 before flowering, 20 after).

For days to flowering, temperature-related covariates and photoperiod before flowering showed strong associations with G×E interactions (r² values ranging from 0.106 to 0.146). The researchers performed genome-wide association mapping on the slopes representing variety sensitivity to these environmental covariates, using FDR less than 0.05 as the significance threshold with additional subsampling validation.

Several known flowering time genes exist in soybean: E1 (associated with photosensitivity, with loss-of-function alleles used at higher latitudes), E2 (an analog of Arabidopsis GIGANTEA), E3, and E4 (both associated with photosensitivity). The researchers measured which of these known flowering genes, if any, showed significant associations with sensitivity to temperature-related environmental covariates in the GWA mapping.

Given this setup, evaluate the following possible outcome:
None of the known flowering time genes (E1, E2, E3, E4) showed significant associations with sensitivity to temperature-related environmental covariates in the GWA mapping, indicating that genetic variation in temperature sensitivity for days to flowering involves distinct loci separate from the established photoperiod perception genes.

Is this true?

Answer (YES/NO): NO